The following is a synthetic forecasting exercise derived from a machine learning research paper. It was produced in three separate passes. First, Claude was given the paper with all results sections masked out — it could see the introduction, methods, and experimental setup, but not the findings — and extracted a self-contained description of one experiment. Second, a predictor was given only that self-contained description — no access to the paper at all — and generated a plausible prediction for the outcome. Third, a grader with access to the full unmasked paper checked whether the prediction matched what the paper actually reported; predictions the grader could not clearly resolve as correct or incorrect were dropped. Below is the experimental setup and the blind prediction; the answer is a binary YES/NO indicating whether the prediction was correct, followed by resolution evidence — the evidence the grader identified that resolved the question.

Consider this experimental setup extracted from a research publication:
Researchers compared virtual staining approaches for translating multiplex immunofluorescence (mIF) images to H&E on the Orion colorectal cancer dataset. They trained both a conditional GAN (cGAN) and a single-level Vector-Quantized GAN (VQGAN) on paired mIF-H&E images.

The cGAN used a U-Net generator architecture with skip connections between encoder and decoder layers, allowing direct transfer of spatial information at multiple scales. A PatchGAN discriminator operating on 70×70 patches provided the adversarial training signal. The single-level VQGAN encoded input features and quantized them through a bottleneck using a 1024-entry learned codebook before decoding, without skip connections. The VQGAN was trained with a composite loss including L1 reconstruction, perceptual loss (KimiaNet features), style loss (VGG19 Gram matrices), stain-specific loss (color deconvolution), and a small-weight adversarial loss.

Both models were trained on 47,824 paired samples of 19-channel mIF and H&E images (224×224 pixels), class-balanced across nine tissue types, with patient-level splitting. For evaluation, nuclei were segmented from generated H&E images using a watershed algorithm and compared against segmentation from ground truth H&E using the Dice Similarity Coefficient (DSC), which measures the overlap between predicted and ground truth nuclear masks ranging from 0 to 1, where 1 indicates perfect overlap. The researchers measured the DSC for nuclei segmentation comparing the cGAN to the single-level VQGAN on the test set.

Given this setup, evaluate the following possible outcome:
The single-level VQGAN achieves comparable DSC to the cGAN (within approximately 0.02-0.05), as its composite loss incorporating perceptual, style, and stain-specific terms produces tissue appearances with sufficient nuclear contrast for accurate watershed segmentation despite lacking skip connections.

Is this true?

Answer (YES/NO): NO